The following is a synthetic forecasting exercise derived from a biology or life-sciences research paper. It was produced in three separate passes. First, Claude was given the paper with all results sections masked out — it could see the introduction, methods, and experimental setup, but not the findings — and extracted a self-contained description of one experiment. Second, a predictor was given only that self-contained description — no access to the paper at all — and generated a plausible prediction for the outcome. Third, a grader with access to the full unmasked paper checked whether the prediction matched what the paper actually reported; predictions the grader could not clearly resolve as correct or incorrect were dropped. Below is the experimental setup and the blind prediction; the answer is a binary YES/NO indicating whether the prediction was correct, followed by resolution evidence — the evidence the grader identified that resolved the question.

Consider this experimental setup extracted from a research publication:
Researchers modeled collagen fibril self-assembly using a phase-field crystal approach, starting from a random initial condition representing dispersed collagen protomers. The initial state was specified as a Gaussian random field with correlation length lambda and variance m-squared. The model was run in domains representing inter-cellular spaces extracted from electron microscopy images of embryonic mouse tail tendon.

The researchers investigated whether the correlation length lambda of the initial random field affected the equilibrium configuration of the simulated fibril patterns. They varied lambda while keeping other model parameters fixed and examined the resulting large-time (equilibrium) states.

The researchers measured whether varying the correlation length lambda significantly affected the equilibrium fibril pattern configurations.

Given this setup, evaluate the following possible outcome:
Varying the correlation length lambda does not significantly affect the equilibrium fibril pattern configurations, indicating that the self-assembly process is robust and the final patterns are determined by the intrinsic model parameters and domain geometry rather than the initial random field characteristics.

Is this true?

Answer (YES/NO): YES